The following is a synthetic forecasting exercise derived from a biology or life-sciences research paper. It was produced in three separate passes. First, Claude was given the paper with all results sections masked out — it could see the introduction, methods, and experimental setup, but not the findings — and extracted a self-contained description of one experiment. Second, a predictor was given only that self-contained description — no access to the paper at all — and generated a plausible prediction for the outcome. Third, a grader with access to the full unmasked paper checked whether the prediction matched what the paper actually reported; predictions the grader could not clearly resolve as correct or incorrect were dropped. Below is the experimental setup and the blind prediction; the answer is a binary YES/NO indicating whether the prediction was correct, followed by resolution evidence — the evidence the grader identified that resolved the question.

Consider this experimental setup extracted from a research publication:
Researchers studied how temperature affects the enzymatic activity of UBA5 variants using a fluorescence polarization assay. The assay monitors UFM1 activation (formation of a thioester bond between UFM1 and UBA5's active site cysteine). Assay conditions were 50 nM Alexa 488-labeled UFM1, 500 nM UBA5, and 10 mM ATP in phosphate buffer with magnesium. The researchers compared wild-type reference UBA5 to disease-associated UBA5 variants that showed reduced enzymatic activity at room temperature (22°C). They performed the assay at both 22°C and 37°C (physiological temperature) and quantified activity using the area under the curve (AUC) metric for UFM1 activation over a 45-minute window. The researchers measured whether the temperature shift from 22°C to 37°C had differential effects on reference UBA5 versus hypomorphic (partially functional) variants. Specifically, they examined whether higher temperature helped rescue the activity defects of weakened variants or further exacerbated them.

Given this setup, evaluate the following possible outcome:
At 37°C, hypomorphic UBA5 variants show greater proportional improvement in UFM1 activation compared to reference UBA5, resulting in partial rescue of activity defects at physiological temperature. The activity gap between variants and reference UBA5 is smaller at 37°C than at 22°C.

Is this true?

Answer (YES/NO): NO